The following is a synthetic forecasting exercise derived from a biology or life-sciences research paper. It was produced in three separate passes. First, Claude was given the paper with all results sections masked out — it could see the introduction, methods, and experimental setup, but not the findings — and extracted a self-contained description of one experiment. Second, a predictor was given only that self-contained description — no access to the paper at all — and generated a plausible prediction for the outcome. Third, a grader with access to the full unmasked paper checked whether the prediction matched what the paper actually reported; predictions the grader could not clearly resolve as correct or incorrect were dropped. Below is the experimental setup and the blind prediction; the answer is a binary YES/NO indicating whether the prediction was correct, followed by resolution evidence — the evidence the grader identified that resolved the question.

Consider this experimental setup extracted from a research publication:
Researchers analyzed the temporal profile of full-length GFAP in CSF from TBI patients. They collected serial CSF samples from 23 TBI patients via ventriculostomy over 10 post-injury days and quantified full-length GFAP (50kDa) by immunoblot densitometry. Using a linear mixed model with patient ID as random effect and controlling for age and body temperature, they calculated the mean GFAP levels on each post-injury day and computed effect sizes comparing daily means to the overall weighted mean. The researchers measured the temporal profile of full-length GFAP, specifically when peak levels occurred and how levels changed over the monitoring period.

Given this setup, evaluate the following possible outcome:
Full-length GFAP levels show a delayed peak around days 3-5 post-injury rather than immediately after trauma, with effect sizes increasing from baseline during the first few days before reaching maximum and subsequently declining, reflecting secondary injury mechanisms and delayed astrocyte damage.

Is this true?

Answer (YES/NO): NO